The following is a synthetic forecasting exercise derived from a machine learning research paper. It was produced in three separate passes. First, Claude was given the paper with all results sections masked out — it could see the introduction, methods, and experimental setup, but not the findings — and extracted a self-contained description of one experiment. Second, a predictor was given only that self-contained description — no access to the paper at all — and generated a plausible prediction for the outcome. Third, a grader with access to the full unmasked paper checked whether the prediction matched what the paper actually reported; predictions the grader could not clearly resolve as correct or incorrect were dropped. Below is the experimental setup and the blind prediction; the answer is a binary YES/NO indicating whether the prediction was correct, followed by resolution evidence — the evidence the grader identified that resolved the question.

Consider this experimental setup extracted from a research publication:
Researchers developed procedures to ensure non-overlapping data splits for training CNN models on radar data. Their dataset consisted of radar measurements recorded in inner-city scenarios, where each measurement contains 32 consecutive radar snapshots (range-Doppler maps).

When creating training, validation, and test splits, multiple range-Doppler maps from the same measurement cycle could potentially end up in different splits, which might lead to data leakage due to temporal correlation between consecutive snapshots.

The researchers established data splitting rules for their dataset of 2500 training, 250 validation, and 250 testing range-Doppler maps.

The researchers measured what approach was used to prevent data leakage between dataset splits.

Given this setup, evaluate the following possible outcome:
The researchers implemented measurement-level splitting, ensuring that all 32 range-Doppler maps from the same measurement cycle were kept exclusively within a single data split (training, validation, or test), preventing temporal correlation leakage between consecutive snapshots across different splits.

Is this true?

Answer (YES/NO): YES